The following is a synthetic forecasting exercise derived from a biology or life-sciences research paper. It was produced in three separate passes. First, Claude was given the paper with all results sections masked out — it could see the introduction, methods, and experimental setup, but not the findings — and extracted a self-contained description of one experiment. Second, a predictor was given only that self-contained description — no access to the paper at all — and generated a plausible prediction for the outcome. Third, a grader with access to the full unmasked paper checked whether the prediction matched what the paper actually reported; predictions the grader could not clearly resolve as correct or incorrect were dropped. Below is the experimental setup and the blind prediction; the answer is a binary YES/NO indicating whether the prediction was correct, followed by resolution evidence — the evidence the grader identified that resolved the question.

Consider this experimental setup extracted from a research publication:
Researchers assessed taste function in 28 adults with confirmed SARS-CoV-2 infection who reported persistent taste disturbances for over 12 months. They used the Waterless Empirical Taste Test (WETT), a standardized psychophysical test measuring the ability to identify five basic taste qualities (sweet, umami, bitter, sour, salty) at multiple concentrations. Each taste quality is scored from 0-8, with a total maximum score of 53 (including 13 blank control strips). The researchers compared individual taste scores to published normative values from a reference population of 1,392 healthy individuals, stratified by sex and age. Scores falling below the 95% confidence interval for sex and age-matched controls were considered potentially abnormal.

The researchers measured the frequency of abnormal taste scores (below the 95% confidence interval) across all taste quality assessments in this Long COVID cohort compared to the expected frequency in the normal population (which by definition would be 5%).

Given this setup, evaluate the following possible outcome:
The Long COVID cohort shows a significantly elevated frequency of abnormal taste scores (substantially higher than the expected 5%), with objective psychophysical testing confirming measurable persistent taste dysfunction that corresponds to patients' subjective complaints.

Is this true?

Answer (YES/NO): YES